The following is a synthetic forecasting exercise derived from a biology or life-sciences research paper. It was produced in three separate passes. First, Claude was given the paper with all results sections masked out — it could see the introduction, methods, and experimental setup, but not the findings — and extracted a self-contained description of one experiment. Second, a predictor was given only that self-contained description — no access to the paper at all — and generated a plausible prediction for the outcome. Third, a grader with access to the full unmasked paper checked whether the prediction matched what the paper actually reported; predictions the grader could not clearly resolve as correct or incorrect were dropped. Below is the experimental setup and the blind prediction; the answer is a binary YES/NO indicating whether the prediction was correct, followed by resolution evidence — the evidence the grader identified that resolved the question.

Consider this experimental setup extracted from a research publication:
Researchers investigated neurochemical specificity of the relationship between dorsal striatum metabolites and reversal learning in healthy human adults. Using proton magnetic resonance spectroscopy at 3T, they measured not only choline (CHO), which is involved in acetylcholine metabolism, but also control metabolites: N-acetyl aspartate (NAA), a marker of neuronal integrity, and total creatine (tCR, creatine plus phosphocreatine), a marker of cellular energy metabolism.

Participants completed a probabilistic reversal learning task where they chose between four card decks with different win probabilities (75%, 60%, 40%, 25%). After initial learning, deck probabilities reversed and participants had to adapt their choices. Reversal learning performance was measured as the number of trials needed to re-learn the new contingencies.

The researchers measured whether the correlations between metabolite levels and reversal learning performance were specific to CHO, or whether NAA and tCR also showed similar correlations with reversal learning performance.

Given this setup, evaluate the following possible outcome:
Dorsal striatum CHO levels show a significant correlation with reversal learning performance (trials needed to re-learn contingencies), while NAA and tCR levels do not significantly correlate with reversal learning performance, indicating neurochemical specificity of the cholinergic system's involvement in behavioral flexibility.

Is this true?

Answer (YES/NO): YES